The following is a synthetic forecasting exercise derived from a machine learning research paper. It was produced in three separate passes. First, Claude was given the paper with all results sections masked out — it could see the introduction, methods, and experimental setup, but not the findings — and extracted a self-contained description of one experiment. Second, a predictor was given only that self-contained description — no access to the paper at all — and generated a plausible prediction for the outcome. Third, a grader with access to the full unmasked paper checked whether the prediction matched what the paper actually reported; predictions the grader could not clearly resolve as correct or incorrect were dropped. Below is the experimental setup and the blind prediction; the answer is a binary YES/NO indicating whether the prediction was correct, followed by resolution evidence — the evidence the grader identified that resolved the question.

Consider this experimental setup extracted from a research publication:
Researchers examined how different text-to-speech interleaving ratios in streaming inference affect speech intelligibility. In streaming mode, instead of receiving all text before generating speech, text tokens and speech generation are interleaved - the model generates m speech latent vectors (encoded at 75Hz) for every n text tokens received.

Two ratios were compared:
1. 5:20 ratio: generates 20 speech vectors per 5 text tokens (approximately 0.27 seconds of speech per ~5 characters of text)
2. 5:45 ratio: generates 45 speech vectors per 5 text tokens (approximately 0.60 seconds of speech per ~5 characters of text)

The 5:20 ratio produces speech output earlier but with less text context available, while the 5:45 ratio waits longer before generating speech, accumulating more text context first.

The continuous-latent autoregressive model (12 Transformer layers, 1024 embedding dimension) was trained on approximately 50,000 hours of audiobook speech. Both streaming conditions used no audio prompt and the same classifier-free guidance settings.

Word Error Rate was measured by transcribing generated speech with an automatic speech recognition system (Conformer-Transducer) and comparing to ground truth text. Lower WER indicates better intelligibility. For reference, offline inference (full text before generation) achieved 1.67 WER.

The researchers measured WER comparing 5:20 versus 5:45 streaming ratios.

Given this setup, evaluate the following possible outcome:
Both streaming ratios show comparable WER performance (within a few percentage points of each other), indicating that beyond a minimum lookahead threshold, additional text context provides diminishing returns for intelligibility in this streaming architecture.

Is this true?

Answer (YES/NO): YES